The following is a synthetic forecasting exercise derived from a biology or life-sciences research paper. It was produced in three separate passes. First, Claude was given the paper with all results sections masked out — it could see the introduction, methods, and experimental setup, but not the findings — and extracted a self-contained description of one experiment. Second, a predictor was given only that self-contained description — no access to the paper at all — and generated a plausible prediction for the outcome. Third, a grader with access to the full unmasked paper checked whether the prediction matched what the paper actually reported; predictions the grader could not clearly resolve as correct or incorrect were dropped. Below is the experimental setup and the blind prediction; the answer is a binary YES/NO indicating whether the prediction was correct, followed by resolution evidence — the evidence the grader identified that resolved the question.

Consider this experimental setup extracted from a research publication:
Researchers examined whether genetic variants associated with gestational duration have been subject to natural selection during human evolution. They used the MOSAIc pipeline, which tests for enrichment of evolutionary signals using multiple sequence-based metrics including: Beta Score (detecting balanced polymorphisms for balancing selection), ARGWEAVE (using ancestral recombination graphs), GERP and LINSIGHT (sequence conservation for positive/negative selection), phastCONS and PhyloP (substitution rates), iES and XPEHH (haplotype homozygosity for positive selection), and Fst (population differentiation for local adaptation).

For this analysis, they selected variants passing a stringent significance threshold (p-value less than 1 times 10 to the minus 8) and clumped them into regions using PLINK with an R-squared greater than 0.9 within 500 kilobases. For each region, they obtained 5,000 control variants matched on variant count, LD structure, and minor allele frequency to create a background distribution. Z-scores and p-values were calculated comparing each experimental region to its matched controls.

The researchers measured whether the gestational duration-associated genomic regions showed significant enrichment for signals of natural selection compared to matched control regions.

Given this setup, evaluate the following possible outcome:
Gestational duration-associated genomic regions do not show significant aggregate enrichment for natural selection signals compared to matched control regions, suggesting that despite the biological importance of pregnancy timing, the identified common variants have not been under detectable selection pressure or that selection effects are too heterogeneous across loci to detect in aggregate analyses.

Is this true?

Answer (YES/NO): NO